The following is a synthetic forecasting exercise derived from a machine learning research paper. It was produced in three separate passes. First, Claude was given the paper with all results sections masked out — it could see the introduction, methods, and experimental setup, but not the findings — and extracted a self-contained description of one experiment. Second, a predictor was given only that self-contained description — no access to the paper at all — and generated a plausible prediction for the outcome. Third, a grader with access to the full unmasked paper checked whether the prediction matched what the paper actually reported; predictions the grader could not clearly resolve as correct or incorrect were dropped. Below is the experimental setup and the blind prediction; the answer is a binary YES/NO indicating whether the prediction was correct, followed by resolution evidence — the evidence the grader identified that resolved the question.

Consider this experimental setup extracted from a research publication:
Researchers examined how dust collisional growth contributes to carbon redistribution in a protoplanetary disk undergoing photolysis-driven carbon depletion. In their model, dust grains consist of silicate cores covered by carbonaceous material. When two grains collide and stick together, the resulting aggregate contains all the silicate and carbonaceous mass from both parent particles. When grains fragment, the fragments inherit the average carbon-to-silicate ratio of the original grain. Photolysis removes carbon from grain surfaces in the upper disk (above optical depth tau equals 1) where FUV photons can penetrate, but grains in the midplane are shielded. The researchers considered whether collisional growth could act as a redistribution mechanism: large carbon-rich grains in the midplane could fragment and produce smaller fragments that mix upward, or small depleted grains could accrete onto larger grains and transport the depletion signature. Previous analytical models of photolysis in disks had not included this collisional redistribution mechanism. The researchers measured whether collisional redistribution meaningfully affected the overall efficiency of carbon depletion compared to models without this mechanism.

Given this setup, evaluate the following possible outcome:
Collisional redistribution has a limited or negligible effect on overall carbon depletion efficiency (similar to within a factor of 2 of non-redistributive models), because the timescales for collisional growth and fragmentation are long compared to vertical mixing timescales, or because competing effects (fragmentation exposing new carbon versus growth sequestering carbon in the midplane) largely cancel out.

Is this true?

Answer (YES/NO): NO